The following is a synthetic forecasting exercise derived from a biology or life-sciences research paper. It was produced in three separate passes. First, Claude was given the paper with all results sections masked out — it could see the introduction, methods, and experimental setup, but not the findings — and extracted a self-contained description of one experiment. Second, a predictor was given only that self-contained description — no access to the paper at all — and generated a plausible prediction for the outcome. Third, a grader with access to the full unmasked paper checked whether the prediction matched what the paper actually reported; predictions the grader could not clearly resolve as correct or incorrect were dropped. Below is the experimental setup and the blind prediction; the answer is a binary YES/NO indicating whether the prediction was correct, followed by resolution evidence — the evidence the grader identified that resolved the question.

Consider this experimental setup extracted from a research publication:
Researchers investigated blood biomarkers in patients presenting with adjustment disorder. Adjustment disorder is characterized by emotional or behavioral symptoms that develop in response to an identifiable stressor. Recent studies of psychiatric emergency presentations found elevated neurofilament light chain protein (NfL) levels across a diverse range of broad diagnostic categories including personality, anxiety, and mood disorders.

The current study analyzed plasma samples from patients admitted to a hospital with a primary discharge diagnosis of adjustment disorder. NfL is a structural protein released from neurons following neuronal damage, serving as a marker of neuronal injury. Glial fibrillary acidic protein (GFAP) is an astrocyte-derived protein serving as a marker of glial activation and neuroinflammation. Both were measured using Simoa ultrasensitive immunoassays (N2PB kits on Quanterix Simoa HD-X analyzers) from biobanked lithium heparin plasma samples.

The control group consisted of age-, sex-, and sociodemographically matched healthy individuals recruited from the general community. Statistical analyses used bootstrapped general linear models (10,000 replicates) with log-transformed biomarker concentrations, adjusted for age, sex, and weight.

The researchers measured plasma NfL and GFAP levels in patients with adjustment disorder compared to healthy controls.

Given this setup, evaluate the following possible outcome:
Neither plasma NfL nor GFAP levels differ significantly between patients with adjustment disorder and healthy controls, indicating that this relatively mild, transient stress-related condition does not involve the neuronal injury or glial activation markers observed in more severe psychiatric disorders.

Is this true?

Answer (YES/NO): YES